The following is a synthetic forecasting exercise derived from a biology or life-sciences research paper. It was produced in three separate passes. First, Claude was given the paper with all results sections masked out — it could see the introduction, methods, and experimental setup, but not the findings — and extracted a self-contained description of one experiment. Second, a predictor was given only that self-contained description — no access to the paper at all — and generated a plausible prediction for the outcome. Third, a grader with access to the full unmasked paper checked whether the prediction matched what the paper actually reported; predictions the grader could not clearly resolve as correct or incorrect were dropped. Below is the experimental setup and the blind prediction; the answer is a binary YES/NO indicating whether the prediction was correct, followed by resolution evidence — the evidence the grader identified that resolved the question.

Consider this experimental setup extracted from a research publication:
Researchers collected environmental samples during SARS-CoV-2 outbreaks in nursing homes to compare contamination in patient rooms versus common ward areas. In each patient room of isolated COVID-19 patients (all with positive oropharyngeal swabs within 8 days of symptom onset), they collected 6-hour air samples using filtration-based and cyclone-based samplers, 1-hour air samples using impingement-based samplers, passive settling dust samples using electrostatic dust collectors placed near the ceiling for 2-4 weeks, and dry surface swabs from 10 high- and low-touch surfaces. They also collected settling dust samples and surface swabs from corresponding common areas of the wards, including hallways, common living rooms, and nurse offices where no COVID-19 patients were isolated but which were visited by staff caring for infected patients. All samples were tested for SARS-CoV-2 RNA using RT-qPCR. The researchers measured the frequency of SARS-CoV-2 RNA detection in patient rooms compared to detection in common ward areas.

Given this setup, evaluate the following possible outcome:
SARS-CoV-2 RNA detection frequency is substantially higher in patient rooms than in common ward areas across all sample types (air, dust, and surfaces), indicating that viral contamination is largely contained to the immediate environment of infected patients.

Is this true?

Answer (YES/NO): YES